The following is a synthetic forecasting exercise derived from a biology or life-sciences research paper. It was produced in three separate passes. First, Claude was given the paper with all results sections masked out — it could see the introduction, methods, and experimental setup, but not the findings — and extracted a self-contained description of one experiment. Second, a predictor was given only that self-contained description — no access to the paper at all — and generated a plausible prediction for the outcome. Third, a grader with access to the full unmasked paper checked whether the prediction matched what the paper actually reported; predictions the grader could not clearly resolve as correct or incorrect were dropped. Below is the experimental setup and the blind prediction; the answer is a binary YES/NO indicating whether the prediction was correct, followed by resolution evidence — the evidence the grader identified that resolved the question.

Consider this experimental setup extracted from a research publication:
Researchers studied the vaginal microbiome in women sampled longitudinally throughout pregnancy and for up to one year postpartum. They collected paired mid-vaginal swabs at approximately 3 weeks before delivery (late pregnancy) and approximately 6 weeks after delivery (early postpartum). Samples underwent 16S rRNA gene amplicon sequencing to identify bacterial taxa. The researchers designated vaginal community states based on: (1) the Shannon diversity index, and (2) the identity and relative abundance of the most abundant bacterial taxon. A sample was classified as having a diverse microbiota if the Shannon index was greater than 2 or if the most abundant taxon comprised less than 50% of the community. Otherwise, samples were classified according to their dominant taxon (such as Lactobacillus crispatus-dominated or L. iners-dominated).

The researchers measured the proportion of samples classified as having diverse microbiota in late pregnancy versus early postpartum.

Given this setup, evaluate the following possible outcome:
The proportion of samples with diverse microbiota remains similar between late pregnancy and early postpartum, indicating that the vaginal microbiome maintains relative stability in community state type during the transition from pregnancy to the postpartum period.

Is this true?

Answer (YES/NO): NO